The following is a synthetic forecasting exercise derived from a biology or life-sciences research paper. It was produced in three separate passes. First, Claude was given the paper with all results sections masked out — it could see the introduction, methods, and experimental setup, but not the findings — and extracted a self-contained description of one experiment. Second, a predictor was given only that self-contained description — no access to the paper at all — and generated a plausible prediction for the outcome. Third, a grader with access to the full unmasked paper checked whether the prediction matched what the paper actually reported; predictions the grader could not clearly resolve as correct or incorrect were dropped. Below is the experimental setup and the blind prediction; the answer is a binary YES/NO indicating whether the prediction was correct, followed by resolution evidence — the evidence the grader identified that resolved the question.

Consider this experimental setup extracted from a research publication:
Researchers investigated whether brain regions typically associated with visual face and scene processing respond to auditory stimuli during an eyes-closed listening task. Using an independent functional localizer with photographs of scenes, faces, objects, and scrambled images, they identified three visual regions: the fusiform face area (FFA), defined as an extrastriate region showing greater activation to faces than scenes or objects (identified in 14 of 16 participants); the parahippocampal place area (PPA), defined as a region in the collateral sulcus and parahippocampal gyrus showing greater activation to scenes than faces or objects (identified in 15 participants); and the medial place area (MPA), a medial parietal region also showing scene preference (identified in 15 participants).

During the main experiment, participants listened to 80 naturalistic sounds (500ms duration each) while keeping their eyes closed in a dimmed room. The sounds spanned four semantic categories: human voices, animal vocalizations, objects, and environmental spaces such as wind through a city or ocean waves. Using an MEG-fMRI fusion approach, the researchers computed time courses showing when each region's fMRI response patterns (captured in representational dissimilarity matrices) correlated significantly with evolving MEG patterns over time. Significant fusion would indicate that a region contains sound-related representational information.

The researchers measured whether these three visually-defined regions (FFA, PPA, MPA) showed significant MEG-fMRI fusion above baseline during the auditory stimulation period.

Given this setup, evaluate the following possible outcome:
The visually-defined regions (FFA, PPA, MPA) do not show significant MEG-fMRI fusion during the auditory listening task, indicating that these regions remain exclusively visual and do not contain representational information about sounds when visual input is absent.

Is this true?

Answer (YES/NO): NO